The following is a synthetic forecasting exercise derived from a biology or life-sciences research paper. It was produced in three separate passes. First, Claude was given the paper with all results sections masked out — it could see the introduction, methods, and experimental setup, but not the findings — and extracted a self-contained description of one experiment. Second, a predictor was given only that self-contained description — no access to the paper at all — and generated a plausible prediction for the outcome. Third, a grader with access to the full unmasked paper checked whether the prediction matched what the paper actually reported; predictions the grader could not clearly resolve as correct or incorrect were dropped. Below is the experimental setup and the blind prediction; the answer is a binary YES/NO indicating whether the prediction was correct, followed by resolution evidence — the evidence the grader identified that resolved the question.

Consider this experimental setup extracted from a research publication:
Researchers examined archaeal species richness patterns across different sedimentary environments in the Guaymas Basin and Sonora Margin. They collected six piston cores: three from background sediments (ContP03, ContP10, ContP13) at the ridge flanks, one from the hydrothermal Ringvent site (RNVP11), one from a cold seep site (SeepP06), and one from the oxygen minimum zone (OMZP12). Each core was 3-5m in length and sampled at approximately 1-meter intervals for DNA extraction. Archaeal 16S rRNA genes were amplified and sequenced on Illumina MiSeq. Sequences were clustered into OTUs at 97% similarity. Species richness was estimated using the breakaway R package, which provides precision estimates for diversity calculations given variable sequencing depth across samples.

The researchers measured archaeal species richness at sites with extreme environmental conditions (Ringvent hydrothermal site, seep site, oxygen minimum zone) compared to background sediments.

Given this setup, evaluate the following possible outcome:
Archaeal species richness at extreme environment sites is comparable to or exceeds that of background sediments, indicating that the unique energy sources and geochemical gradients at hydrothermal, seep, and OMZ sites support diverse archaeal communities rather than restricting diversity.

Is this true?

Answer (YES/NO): YES